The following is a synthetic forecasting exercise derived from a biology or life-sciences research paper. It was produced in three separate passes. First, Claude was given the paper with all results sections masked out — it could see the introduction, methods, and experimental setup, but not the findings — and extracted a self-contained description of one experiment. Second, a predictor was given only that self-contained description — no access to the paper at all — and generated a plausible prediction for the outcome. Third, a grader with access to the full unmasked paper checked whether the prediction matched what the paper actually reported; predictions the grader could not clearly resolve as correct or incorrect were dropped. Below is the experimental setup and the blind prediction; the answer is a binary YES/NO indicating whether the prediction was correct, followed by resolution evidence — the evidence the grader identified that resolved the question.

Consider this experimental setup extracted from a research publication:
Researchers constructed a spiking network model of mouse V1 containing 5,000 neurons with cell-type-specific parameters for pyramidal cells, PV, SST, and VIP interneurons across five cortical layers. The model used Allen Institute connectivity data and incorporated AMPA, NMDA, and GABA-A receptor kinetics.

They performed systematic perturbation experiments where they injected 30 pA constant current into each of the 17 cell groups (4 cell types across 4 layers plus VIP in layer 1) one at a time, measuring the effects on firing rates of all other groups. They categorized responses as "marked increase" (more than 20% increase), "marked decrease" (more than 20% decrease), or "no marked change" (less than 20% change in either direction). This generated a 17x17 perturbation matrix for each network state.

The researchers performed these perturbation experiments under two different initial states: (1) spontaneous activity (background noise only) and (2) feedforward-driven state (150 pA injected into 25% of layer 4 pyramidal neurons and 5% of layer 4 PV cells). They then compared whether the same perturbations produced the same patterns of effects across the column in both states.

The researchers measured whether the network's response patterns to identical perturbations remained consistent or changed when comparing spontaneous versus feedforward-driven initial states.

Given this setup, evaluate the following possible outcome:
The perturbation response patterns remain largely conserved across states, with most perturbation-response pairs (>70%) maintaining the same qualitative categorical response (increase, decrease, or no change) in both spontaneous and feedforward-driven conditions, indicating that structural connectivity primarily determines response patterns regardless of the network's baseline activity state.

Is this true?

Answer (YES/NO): NO